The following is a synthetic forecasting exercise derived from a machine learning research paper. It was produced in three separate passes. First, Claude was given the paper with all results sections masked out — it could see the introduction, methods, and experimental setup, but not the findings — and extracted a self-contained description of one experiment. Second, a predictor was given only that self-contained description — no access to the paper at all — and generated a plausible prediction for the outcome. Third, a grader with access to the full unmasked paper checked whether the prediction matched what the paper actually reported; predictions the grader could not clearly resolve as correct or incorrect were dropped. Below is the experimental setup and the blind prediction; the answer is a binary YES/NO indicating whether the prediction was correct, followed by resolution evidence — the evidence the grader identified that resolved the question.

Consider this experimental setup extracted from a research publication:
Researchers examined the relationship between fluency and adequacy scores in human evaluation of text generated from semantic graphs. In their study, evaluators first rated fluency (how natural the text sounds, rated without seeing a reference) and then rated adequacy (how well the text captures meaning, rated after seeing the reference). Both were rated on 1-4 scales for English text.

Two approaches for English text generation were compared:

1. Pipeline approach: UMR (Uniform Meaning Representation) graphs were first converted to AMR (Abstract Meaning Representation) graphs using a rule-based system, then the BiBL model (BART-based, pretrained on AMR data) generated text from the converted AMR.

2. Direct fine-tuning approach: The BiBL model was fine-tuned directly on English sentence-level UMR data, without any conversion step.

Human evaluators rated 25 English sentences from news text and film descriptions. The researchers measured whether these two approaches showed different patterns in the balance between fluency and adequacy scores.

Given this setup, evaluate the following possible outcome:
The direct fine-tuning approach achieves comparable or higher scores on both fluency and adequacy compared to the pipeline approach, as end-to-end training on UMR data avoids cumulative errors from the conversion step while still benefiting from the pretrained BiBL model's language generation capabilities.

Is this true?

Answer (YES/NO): NO